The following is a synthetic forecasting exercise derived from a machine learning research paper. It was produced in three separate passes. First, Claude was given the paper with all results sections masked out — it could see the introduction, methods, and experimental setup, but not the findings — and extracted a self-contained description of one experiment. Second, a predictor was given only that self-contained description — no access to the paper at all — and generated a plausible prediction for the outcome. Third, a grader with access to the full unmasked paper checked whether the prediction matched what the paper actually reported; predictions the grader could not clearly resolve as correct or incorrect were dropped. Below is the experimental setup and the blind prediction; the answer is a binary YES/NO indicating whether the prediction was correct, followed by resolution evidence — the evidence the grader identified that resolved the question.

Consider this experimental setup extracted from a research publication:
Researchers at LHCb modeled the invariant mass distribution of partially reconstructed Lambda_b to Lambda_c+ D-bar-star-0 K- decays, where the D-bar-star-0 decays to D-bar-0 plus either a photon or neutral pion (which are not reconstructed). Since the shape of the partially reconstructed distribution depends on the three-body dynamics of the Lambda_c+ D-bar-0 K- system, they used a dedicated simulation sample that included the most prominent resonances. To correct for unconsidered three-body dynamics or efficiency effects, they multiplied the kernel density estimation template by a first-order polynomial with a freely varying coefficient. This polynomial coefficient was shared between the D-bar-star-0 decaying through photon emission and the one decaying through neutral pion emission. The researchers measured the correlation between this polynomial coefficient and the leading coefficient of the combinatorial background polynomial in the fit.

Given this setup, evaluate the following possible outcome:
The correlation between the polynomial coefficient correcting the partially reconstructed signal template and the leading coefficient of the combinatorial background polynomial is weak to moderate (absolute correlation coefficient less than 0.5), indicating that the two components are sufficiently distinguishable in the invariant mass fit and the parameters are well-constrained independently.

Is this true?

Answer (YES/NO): YES